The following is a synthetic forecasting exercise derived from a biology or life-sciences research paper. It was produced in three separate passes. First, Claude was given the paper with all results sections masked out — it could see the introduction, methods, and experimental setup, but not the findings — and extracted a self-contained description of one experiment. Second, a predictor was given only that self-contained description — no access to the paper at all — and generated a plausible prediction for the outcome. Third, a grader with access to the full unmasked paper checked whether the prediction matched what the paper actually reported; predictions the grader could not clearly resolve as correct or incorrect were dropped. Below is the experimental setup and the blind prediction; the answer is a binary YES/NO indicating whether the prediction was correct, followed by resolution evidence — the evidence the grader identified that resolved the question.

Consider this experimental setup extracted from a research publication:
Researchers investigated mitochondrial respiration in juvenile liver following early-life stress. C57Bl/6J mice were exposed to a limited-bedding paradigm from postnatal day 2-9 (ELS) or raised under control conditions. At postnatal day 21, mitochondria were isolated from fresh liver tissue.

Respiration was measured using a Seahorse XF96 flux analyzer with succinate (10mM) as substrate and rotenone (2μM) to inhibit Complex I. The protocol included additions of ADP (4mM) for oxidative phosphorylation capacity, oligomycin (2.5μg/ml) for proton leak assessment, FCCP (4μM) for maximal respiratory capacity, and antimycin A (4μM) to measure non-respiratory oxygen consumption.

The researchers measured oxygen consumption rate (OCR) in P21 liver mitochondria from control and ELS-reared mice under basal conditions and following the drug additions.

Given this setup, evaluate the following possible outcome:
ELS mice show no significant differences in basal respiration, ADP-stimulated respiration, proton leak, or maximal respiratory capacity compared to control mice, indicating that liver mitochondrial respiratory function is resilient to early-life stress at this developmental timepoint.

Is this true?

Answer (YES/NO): YES